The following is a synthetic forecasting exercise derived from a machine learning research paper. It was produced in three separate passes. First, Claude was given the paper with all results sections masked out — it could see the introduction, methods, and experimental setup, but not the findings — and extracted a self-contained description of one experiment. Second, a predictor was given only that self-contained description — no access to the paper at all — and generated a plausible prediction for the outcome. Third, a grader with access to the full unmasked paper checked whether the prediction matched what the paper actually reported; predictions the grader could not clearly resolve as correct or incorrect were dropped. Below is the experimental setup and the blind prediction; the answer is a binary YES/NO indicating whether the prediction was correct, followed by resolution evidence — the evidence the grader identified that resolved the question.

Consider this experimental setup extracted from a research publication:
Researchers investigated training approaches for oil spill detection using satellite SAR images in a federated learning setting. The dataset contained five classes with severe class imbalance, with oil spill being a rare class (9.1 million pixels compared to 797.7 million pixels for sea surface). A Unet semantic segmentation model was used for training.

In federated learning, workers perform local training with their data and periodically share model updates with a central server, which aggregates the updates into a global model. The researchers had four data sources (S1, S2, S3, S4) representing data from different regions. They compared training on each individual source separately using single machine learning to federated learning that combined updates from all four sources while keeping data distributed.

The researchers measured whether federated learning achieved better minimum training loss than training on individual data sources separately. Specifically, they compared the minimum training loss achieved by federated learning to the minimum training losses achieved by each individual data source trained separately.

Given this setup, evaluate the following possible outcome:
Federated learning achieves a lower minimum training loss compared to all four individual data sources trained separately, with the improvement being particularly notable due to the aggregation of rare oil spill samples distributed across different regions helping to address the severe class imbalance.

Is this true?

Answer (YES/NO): NO